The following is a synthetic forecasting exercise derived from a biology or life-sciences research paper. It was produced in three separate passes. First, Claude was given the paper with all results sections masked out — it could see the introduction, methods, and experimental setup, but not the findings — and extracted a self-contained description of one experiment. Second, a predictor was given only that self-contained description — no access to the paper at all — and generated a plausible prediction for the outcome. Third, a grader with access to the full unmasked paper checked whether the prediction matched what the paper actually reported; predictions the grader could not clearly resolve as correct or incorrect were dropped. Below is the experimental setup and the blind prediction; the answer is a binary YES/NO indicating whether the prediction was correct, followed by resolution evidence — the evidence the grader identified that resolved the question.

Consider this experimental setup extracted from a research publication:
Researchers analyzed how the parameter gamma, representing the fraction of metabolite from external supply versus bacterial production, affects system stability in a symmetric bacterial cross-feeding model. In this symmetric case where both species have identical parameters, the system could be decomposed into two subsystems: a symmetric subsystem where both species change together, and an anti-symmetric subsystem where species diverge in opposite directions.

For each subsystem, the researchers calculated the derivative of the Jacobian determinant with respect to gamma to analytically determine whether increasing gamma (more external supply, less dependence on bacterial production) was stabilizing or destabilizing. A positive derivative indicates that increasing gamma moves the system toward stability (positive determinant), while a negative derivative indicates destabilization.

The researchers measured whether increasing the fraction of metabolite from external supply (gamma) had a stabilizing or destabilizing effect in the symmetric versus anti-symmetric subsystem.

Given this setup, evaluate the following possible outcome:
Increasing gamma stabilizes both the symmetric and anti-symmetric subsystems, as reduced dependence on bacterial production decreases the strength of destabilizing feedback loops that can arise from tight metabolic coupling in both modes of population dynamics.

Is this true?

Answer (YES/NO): NO